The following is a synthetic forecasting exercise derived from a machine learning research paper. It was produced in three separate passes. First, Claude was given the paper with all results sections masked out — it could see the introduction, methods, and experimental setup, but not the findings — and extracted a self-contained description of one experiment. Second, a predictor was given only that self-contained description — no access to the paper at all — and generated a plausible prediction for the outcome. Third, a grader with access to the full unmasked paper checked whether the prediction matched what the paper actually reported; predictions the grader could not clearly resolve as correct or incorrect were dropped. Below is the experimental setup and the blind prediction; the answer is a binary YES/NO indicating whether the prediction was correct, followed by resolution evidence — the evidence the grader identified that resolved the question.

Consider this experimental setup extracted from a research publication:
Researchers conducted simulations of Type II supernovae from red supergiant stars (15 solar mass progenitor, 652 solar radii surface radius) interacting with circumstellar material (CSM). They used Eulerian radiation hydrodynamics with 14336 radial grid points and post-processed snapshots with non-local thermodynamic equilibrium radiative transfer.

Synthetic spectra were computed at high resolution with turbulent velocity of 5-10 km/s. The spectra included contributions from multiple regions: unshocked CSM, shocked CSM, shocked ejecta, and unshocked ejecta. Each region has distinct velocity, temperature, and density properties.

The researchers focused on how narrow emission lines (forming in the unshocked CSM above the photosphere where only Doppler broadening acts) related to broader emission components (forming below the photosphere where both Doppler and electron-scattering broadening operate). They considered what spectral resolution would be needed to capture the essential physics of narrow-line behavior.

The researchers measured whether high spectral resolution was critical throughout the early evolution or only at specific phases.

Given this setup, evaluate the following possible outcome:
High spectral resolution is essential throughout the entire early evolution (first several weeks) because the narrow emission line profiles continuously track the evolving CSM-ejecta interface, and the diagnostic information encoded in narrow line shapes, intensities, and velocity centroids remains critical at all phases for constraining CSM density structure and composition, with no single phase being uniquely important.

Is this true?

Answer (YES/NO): NO